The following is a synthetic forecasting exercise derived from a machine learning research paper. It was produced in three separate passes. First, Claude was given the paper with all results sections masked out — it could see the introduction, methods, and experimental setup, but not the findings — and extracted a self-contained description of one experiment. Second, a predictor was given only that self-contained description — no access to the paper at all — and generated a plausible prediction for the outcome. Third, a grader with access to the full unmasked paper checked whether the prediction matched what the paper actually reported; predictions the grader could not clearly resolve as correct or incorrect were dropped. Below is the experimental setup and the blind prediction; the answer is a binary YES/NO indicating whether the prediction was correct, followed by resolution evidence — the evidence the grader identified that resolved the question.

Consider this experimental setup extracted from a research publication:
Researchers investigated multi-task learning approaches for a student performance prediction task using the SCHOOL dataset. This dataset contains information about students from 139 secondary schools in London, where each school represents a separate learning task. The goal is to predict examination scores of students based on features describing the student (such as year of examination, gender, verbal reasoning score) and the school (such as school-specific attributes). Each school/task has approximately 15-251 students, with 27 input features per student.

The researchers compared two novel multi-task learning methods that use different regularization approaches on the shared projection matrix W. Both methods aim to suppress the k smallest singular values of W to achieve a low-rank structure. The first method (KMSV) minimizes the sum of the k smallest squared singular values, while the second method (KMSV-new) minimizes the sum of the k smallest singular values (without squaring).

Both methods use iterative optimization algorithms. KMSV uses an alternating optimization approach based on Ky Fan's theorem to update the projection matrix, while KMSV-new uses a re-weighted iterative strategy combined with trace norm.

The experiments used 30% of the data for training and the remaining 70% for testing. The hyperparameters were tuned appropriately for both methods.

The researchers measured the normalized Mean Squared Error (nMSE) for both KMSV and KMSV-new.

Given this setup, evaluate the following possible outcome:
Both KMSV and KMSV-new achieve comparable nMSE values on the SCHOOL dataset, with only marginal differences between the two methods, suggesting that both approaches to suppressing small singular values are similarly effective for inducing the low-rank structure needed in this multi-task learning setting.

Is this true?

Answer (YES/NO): NO